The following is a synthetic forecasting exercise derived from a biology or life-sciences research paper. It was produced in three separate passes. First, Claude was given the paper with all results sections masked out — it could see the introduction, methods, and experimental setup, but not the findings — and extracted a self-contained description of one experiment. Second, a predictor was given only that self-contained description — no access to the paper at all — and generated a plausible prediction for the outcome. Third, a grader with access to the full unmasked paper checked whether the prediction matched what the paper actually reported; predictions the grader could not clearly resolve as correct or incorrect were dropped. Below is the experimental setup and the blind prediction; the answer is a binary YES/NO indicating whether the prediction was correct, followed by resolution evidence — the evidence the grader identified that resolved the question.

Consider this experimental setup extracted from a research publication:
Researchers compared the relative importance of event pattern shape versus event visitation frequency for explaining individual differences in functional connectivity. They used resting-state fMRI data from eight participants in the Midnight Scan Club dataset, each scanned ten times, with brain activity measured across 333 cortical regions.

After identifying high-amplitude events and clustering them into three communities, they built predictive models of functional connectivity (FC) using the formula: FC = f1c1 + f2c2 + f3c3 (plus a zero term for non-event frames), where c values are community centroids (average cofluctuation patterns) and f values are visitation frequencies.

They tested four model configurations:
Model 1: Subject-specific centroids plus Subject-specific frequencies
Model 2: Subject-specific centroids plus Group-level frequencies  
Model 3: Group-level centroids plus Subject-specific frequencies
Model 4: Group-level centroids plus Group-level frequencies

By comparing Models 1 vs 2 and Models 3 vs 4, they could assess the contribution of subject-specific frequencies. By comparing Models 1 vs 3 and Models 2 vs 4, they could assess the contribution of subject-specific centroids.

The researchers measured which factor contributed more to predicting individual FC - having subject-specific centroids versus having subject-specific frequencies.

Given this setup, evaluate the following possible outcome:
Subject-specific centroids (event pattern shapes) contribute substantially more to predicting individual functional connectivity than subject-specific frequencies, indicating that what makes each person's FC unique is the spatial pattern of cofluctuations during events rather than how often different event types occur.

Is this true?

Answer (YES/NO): YES